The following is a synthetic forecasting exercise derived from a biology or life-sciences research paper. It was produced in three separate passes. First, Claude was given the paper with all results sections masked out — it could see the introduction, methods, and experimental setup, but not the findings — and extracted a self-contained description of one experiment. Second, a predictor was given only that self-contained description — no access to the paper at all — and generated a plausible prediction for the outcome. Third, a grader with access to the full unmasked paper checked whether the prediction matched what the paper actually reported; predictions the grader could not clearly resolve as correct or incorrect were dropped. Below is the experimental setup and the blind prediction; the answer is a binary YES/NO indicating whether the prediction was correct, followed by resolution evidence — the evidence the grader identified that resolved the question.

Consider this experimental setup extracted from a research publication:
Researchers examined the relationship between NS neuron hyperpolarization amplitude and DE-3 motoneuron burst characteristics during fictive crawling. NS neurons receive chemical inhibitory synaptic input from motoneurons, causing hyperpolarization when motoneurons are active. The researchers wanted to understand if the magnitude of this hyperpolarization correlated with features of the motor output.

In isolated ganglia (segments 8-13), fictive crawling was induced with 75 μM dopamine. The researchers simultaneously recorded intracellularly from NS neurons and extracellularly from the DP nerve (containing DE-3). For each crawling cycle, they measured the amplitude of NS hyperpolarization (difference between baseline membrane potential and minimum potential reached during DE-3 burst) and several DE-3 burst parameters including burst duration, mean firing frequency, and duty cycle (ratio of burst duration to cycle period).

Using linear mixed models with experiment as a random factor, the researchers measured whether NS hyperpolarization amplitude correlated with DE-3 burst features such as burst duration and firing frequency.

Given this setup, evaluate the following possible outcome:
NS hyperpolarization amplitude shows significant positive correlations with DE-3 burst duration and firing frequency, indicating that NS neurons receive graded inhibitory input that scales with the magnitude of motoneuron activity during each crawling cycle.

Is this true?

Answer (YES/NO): NO